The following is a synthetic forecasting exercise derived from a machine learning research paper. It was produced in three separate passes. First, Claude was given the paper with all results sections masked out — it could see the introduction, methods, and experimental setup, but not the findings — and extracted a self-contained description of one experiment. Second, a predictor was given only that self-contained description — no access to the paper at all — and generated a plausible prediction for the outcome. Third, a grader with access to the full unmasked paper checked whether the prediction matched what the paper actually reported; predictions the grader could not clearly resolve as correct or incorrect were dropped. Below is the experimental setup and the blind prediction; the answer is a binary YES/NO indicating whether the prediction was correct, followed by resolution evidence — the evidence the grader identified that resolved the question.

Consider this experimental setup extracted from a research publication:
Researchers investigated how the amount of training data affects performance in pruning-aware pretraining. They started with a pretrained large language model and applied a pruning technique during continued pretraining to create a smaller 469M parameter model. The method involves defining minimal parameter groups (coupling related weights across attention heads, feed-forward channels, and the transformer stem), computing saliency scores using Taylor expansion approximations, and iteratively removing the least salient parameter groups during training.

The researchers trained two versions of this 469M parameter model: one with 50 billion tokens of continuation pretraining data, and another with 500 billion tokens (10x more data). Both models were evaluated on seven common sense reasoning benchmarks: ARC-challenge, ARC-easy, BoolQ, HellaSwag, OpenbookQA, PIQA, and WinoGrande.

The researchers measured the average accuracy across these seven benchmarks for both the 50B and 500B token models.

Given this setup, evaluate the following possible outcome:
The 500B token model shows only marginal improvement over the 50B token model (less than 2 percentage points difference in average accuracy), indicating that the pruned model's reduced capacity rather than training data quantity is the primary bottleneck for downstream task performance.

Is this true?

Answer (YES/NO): NO